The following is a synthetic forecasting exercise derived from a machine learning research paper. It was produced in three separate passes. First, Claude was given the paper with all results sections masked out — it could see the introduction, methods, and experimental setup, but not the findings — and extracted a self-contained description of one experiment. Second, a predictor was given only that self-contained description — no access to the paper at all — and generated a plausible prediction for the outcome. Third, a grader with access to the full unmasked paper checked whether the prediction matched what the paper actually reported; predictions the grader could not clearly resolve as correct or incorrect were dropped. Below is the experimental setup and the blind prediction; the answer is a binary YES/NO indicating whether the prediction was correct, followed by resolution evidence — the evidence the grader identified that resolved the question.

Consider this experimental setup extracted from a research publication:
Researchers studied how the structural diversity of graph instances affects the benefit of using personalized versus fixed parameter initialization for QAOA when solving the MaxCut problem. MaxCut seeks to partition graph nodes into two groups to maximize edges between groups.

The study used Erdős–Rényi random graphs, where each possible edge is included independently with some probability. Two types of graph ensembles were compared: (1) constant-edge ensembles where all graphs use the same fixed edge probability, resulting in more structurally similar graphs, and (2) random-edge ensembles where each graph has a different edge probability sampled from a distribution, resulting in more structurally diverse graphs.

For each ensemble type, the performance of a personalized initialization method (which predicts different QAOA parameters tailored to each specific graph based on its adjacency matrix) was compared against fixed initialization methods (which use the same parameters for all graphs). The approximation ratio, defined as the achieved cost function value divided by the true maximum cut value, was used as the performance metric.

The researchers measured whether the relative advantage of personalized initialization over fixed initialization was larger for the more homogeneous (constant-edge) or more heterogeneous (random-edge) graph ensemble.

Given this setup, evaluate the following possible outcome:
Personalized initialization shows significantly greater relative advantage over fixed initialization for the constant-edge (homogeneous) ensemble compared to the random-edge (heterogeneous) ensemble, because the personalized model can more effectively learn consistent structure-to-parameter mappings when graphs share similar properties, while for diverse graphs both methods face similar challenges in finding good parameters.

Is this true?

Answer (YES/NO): NO